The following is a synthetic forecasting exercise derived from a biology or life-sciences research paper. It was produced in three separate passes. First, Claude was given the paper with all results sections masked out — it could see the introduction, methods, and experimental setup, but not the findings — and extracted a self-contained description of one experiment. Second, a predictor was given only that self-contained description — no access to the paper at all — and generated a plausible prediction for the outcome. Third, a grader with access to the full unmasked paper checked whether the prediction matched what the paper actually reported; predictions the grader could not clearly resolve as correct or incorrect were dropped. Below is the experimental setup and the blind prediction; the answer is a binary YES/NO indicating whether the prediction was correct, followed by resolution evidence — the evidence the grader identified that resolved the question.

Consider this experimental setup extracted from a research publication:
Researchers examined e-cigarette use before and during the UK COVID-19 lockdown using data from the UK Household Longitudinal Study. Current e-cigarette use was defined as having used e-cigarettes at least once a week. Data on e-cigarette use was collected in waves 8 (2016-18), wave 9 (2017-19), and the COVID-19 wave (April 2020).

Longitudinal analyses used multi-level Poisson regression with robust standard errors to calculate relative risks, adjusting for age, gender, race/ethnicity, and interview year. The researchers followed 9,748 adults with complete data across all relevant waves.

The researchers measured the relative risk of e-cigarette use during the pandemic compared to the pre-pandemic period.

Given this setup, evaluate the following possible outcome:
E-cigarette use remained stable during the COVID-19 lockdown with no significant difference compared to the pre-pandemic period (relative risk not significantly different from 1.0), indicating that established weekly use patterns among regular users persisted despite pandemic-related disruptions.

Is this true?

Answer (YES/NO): NO